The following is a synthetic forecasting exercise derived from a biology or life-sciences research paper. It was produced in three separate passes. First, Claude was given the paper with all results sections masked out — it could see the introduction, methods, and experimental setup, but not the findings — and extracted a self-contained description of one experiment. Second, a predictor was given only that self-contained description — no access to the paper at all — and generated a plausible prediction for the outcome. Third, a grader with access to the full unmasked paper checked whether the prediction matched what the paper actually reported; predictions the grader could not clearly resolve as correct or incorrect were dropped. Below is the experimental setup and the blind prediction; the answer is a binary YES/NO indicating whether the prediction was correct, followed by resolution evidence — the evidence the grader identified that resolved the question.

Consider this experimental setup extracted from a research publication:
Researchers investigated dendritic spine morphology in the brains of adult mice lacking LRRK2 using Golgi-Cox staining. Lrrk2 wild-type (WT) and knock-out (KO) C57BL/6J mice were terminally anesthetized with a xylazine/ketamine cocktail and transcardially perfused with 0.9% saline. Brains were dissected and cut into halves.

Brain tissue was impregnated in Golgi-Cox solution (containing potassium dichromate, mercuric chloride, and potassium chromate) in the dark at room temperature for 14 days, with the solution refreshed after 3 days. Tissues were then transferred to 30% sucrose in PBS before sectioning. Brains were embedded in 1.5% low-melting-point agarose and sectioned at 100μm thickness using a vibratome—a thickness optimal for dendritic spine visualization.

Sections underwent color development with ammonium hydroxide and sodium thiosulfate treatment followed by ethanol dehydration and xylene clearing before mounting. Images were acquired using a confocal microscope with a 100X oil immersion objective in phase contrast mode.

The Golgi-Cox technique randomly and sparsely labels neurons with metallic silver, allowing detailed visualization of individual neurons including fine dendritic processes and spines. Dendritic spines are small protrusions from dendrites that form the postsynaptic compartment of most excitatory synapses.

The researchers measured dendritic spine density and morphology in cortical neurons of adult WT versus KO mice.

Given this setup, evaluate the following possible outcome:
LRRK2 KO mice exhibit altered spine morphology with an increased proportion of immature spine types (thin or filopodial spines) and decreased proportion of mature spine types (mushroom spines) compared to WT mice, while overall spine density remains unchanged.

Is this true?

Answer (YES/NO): NO